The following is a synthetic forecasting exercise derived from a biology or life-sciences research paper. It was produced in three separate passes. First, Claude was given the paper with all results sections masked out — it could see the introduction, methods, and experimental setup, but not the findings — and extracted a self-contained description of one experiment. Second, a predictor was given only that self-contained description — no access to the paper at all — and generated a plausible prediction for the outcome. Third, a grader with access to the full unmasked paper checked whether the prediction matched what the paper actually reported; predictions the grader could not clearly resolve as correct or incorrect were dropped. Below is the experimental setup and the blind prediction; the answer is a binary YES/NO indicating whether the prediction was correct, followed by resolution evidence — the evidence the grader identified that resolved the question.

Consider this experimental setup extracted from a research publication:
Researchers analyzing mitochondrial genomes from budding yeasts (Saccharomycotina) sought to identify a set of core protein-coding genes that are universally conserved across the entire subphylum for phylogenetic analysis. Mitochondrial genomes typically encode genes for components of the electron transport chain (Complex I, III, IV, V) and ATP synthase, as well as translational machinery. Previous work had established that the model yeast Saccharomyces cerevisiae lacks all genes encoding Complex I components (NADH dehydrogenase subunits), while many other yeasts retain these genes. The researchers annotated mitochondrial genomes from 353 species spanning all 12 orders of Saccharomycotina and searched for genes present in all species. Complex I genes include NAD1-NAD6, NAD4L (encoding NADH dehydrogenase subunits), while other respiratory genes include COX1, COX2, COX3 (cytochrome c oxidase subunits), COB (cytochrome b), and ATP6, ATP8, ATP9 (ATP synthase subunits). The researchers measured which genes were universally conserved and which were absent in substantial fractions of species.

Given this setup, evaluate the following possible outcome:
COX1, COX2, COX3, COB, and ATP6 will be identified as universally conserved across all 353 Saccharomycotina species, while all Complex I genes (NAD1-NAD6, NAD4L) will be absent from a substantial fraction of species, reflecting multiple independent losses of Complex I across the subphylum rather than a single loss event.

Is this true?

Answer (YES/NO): YES